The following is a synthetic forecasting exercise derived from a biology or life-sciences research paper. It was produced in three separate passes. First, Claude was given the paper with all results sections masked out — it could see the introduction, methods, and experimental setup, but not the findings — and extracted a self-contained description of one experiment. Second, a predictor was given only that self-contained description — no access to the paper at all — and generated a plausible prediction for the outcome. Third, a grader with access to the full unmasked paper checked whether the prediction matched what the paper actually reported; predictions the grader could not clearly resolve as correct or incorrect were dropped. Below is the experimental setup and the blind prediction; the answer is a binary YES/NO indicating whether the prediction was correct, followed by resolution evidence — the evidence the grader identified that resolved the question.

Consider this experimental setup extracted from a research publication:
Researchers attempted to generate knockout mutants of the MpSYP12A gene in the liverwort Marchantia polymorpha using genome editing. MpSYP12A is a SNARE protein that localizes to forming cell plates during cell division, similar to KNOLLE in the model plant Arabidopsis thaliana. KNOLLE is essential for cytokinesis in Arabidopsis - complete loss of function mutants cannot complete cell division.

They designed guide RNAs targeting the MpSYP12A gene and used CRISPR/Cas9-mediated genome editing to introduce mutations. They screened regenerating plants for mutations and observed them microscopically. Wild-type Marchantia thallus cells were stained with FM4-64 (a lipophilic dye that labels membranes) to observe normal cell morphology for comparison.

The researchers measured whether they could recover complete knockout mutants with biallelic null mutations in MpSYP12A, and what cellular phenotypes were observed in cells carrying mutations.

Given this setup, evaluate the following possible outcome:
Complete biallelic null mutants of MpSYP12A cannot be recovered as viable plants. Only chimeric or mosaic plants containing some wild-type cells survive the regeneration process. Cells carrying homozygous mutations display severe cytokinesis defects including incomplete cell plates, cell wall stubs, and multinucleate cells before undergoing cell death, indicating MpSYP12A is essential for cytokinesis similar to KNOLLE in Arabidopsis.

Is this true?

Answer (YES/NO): NO